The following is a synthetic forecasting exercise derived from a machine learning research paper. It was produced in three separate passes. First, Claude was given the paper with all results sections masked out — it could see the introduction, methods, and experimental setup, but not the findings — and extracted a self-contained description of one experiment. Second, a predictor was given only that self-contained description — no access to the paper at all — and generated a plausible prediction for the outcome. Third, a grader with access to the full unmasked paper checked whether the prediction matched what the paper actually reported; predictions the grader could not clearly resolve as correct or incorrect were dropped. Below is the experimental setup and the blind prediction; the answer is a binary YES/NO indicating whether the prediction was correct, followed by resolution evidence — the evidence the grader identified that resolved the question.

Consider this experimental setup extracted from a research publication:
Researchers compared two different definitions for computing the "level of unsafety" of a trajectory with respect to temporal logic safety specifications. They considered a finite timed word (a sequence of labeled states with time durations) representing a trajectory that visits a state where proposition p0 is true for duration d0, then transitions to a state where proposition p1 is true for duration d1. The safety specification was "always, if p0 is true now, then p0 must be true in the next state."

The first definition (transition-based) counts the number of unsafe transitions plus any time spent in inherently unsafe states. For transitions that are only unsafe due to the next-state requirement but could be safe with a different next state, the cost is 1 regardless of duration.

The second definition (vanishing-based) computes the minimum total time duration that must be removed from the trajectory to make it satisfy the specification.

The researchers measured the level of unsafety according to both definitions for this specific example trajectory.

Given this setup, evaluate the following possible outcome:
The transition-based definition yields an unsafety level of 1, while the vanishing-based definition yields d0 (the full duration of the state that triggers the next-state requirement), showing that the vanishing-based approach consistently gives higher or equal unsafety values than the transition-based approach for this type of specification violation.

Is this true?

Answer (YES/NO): NO